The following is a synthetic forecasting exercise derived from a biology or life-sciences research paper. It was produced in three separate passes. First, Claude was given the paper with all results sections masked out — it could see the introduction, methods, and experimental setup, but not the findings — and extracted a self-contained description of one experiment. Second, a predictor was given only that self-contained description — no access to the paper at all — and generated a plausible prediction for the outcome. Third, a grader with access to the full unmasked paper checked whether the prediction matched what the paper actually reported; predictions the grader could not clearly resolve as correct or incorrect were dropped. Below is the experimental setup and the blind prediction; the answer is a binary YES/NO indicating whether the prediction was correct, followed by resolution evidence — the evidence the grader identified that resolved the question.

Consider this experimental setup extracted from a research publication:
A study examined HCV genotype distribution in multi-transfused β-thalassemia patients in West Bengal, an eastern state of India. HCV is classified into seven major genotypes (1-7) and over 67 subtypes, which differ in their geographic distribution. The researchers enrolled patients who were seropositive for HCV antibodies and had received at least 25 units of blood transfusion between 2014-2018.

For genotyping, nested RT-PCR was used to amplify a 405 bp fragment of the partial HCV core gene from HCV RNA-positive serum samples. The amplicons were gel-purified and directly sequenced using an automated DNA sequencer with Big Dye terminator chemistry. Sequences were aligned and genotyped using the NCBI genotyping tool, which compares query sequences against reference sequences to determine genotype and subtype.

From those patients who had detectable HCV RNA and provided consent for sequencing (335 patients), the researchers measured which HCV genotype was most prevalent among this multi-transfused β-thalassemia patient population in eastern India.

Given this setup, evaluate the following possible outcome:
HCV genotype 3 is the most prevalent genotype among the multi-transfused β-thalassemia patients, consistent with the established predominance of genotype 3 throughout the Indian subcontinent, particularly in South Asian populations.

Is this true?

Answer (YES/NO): YES